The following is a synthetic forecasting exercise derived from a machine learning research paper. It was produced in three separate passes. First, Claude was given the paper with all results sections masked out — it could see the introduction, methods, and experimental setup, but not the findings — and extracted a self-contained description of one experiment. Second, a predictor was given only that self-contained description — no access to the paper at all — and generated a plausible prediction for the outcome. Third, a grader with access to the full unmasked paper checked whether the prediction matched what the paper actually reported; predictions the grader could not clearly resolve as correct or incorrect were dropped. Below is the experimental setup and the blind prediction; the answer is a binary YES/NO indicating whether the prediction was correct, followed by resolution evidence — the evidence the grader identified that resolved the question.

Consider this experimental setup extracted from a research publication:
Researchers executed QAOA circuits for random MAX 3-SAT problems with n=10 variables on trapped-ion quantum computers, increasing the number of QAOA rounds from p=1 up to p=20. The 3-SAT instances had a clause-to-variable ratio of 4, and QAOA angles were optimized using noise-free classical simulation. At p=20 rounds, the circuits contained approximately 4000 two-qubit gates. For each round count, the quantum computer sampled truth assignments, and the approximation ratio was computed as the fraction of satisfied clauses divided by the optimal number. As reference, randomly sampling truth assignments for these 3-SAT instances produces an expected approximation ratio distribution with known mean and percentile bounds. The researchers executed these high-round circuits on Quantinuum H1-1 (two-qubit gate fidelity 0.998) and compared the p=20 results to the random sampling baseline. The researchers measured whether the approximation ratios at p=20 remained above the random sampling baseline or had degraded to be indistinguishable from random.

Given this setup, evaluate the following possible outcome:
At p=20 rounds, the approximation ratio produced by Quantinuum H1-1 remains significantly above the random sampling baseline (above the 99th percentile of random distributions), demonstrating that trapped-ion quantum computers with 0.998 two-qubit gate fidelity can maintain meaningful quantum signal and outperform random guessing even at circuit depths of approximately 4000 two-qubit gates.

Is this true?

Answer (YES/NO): NO